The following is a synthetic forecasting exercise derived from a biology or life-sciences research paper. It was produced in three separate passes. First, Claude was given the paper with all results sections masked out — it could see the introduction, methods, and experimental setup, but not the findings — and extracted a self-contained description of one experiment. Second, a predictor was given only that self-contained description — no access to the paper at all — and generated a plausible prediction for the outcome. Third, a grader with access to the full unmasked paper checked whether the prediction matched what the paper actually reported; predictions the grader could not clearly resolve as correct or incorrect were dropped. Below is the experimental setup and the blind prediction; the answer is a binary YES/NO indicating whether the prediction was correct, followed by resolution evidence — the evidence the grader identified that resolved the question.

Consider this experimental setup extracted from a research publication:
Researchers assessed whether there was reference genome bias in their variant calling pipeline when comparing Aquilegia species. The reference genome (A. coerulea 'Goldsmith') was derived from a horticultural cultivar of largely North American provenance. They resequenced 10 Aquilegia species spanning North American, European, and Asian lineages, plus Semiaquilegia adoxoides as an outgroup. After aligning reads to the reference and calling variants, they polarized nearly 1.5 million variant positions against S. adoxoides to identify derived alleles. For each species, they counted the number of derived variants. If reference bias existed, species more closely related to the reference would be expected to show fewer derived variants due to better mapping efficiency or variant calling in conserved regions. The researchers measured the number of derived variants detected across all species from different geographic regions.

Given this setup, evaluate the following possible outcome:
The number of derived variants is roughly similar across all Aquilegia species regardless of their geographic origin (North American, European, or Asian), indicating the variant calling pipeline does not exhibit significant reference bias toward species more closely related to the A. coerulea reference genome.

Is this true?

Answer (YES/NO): YES